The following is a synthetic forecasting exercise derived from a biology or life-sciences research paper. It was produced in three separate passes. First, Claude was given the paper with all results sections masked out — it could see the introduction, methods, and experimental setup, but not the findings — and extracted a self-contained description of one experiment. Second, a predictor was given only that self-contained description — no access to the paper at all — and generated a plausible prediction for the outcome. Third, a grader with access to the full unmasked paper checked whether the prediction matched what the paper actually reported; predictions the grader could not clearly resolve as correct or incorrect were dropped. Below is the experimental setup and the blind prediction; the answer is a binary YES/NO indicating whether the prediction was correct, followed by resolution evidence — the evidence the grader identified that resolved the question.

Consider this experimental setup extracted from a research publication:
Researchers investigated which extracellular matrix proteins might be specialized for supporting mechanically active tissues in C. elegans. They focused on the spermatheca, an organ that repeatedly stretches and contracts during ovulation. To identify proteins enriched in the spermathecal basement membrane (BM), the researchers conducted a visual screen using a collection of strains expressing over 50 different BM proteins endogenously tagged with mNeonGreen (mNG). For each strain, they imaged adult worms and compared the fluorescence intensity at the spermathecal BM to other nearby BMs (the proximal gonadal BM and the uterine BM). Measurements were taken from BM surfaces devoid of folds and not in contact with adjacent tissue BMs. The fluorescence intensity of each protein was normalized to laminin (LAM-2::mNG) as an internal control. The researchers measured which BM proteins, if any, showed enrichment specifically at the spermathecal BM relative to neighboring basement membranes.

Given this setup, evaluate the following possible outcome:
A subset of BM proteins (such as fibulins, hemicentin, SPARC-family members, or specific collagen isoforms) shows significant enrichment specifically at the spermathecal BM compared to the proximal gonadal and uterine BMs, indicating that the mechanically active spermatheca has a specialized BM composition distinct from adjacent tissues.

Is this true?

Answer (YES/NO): YES